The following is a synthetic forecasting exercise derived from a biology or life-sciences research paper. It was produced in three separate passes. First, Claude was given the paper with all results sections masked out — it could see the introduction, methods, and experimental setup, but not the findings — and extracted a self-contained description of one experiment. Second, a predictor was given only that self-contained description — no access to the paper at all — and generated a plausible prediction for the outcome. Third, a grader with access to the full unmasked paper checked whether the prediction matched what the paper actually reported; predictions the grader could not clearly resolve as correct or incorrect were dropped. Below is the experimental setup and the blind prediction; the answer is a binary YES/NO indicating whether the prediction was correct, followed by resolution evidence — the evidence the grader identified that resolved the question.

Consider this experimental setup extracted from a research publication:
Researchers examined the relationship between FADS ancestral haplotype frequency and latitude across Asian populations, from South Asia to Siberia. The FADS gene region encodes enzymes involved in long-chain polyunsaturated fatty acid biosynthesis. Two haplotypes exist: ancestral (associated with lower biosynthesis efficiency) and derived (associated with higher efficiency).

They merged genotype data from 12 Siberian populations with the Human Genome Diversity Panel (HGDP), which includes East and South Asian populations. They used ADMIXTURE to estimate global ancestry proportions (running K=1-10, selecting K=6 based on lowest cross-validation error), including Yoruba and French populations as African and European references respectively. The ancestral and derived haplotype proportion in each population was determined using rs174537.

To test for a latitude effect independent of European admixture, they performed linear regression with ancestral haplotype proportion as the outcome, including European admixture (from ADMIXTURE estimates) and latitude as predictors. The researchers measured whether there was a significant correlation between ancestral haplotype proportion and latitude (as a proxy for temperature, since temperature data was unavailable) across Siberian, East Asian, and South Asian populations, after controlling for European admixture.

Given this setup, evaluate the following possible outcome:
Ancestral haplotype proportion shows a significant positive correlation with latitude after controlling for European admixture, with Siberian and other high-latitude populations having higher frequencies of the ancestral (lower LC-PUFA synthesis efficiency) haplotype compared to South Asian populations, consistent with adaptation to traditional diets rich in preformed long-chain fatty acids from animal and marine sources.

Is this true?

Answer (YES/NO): YES